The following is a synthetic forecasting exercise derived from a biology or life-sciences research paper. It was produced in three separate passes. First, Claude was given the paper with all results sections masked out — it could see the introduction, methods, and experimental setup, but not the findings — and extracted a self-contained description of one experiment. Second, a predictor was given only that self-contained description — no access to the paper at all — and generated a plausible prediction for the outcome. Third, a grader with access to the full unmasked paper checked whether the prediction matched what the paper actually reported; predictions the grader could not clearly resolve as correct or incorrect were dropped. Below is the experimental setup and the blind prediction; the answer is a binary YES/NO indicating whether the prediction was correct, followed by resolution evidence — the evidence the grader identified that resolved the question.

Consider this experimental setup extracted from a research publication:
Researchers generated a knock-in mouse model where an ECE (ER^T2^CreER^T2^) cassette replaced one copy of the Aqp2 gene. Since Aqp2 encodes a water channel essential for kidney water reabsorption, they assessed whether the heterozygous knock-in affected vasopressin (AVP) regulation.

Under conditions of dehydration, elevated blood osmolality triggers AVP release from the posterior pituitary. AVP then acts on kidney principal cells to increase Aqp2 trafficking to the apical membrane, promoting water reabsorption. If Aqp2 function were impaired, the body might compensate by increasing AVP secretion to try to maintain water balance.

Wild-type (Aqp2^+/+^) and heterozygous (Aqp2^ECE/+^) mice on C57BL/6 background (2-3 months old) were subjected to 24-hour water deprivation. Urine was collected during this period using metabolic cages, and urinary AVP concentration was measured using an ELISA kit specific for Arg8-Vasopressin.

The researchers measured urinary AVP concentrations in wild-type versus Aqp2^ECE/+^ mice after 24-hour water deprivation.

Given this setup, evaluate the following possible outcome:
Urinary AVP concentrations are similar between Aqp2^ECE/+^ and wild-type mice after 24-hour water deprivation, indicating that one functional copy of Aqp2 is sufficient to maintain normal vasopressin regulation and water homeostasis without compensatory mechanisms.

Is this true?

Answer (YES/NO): YES